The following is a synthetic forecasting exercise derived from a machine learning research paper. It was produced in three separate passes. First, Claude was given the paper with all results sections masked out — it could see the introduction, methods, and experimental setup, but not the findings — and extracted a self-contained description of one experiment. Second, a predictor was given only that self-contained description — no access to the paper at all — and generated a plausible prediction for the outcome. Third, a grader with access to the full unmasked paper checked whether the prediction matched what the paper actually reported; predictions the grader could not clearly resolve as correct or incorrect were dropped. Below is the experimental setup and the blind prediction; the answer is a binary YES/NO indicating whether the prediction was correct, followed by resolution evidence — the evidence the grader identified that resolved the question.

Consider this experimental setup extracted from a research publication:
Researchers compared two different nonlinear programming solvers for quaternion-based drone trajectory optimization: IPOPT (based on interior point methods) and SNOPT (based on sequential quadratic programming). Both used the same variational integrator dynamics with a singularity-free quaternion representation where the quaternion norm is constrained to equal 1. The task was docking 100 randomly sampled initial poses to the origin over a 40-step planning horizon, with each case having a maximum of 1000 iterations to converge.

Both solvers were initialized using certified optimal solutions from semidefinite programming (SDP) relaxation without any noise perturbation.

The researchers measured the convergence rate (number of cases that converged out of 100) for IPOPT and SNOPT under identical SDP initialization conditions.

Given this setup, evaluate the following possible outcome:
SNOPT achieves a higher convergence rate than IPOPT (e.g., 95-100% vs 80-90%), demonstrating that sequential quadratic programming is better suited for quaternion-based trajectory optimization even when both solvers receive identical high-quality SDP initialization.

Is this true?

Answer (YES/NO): NO